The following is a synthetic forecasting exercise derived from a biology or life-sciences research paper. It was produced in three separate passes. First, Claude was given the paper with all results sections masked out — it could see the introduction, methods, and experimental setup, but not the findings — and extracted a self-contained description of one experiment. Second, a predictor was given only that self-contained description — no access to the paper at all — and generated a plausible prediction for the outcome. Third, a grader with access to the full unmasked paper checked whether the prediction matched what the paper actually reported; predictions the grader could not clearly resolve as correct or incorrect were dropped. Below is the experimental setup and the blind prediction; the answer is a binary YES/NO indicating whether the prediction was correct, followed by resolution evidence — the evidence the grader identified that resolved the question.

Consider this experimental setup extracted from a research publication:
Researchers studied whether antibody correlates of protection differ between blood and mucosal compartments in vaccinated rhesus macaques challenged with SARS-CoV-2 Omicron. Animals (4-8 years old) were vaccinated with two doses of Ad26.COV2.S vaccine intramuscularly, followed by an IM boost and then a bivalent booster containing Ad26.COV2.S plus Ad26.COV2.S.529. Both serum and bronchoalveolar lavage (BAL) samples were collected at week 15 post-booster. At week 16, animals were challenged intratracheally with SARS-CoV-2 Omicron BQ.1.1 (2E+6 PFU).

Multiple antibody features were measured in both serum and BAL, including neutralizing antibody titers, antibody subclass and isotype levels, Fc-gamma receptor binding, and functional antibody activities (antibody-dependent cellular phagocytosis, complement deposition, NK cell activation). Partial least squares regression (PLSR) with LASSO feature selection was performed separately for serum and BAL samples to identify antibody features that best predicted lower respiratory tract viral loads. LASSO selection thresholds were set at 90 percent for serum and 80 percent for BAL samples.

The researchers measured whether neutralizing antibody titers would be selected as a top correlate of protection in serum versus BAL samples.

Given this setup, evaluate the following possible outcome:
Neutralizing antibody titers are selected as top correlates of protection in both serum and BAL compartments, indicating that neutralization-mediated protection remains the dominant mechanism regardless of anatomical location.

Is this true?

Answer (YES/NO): NO